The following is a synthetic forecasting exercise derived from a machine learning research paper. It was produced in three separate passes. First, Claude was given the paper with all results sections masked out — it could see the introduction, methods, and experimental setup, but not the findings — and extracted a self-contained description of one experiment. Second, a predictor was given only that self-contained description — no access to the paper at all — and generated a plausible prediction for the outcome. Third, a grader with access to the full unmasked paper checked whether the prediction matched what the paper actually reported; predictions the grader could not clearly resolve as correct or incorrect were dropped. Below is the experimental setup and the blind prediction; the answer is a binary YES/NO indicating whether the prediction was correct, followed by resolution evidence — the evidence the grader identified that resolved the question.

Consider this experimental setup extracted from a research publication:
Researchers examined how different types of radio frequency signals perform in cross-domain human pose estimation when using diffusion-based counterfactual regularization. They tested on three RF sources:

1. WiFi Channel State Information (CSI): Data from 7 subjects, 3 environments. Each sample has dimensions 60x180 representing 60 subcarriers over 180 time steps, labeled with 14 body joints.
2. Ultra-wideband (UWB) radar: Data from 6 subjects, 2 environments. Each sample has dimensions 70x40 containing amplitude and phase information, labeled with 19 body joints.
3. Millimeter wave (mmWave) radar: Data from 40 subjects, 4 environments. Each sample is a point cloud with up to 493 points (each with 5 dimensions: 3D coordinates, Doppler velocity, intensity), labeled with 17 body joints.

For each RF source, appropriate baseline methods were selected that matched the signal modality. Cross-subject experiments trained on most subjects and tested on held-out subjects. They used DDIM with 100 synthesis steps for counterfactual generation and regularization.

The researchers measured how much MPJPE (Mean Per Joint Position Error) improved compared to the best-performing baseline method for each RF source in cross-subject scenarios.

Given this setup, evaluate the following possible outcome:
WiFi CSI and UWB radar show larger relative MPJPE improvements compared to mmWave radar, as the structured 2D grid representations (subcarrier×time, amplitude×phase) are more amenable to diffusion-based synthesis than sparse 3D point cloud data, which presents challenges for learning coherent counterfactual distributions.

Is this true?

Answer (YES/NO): YES